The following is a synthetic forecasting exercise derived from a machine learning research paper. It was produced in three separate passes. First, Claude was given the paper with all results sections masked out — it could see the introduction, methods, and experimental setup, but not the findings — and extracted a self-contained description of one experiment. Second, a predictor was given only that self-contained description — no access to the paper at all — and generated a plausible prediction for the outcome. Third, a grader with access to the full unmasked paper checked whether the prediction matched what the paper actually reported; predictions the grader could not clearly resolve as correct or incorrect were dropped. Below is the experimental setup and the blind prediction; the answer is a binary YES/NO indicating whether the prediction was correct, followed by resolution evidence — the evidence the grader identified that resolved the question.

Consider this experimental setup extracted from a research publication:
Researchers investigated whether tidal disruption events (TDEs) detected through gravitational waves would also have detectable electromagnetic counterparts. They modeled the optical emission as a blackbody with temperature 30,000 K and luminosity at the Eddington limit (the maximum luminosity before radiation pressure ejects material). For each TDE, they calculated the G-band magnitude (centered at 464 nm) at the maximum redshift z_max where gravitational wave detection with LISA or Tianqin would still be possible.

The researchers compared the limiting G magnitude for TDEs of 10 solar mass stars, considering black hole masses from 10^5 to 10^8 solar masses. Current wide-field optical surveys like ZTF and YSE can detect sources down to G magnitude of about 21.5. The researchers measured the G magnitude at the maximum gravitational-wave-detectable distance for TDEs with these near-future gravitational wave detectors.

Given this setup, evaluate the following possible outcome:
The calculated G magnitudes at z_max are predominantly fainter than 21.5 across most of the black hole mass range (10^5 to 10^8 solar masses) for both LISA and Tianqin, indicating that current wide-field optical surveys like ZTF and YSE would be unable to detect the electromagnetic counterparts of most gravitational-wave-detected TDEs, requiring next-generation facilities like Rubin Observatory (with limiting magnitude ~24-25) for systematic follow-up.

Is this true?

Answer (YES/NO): NO